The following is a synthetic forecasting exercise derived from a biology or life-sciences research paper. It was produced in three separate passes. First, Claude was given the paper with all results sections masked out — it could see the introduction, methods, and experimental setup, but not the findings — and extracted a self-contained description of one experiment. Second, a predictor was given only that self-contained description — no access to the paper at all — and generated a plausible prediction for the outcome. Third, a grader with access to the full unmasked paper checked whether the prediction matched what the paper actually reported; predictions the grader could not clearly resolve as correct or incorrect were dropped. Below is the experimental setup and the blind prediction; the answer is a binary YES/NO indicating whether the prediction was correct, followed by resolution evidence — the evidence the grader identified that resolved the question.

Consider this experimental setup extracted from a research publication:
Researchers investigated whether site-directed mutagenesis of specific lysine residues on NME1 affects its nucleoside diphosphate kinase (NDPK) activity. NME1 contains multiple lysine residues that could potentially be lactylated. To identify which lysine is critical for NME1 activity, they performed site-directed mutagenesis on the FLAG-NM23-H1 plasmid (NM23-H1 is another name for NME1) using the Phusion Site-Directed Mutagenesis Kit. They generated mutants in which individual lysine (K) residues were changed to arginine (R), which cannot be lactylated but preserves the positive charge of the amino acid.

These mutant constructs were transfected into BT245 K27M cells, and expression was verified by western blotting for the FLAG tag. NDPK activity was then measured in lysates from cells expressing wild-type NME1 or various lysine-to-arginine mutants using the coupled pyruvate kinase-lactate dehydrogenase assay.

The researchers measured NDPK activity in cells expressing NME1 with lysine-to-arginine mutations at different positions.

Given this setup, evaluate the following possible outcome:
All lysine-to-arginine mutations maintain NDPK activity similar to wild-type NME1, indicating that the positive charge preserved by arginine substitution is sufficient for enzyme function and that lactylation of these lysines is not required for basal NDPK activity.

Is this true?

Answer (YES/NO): NO